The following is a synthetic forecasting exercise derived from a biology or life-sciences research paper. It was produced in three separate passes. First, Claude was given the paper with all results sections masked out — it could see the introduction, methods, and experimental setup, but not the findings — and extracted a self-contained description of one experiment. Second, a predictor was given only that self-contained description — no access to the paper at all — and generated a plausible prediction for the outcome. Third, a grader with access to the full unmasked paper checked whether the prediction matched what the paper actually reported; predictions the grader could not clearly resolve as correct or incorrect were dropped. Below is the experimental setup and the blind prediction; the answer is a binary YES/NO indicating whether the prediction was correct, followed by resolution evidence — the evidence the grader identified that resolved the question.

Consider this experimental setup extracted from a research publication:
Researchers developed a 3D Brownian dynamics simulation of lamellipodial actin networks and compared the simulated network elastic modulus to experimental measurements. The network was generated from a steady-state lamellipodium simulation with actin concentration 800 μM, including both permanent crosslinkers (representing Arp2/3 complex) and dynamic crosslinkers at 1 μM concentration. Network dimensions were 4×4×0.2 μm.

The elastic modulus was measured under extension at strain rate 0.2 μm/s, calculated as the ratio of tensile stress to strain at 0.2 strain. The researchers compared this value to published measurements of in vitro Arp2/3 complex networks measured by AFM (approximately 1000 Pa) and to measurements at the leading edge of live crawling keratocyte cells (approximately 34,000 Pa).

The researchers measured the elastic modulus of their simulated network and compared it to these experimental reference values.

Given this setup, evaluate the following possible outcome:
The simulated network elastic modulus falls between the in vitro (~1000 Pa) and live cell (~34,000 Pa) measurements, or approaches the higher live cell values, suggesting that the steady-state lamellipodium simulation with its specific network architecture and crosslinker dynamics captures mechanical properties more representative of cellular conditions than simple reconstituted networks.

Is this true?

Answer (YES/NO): NO